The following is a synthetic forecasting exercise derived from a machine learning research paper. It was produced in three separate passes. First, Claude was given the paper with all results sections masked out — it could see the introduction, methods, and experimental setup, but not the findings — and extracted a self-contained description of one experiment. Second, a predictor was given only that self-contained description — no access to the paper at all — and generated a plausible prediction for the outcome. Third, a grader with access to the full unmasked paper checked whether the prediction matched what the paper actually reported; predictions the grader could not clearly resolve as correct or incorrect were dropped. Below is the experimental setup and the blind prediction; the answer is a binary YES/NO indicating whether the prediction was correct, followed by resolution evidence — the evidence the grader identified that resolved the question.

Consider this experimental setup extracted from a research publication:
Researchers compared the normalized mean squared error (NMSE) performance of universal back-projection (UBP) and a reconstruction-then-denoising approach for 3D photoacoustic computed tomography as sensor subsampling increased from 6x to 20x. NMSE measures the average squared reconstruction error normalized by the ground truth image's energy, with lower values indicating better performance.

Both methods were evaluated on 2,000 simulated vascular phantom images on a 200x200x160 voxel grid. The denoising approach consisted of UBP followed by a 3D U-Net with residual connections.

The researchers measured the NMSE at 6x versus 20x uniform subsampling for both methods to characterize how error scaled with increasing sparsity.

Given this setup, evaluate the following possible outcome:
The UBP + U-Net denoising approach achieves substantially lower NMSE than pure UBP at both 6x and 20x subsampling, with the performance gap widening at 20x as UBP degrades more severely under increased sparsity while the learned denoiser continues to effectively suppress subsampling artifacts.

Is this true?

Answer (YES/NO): NO